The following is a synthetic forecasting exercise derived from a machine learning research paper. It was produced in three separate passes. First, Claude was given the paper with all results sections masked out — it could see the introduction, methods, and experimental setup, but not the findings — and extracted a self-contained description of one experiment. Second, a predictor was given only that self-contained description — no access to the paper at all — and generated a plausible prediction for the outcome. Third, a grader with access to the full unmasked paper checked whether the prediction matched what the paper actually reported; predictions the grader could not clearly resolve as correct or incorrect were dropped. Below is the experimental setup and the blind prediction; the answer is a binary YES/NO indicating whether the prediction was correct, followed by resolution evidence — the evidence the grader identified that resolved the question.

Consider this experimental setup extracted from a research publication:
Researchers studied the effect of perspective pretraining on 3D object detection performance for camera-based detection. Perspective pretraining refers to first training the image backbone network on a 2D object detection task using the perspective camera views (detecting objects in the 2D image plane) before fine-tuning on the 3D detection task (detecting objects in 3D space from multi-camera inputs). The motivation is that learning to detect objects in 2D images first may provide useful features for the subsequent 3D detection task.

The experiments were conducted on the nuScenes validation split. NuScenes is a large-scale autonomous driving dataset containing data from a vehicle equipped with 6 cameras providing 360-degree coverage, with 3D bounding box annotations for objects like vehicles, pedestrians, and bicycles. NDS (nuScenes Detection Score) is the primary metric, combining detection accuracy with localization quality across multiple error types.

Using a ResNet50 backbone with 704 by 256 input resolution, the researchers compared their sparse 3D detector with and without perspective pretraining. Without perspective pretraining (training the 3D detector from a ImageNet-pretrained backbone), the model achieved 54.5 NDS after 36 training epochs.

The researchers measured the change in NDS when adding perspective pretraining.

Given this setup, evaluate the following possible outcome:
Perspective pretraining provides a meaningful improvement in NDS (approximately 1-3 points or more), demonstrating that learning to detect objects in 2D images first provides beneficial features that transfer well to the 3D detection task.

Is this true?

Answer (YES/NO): YES